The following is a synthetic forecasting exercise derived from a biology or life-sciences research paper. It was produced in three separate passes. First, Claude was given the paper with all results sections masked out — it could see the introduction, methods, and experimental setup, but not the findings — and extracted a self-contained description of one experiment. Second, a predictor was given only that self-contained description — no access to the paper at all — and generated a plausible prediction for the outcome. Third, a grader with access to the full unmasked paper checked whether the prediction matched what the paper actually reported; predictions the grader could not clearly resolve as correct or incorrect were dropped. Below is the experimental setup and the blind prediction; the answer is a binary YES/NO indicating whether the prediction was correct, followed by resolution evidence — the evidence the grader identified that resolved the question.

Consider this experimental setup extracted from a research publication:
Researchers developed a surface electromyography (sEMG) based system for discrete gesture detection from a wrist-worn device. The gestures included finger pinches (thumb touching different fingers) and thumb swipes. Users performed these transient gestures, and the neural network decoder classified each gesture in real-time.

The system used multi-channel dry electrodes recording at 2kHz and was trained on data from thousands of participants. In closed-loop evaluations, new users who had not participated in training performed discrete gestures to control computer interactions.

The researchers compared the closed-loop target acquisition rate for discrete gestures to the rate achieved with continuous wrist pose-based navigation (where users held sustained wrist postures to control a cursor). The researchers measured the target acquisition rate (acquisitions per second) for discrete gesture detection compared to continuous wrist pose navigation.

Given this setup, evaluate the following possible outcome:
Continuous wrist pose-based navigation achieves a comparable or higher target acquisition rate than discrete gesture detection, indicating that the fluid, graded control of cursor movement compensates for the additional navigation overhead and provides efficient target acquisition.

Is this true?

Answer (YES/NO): NO